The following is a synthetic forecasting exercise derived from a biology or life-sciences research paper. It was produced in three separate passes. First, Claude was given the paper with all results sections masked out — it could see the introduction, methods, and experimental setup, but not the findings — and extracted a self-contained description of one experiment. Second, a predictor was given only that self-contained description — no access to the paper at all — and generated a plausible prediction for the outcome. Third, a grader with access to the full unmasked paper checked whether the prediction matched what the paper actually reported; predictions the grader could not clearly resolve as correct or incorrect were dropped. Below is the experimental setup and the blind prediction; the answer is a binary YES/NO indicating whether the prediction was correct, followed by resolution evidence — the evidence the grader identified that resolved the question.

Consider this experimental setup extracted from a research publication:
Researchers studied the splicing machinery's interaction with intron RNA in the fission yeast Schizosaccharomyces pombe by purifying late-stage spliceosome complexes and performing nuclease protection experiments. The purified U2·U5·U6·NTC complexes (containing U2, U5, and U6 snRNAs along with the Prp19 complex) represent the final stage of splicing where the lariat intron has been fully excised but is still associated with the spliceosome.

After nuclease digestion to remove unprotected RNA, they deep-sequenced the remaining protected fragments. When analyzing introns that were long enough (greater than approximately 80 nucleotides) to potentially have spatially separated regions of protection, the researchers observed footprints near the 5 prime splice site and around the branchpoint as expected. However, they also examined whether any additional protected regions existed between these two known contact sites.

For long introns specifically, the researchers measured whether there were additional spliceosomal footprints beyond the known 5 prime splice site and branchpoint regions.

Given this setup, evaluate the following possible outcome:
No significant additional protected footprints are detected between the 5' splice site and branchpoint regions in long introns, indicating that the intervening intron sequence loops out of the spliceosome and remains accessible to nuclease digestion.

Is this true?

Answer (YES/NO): NO